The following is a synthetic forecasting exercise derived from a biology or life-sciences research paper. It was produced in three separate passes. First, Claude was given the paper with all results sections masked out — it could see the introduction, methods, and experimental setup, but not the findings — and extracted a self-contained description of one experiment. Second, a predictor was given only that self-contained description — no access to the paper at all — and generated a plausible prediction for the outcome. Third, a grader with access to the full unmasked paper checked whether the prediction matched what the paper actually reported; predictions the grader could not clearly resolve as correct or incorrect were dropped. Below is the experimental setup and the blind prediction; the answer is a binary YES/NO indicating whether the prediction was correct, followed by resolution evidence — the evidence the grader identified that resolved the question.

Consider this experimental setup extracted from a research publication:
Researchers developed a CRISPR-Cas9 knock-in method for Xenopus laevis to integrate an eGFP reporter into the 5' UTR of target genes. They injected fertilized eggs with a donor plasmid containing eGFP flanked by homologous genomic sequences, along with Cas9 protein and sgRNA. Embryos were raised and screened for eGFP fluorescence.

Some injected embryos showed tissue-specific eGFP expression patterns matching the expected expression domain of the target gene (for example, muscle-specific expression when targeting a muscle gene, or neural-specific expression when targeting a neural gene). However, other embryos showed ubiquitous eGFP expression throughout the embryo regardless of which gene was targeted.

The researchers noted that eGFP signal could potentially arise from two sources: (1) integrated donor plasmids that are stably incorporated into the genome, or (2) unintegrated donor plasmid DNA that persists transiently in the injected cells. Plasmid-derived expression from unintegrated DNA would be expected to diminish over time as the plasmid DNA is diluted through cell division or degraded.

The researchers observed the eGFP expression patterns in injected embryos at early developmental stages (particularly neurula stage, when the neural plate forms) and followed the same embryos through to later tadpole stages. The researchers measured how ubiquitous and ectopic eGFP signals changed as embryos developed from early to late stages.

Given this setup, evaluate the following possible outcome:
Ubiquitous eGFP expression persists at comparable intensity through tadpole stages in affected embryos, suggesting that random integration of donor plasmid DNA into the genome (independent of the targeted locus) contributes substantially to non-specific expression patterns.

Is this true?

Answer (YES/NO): NO